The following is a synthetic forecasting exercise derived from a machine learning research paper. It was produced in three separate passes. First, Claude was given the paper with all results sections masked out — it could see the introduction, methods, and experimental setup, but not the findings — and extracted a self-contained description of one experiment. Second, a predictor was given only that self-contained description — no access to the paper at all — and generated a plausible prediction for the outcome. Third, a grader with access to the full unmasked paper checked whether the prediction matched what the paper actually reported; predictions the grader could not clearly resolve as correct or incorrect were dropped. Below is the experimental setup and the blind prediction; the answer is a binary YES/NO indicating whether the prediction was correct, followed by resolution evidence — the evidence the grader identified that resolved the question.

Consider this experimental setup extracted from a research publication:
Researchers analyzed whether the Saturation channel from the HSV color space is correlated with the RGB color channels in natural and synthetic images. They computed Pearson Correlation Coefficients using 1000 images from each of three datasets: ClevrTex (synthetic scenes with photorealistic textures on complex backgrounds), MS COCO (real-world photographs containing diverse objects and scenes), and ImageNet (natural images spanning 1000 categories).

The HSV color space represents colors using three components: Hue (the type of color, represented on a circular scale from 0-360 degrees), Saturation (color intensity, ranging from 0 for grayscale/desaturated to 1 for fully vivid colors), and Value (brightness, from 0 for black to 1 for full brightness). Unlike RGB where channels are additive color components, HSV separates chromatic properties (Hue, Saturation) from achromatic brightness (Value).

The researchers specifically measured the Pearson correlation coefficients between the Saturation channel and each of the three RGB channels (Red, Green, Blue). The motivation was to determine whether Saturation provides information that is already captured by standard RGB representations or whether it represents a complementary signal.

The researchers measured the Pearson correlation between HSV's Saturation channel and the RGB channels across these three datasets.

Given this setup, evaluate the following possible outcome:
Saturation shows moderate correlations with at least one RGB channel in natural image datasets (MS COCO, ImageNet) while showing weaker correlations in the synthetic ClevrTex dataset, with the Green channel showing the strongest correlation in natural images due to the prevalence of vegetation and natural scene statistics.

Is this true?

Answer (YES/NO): NO